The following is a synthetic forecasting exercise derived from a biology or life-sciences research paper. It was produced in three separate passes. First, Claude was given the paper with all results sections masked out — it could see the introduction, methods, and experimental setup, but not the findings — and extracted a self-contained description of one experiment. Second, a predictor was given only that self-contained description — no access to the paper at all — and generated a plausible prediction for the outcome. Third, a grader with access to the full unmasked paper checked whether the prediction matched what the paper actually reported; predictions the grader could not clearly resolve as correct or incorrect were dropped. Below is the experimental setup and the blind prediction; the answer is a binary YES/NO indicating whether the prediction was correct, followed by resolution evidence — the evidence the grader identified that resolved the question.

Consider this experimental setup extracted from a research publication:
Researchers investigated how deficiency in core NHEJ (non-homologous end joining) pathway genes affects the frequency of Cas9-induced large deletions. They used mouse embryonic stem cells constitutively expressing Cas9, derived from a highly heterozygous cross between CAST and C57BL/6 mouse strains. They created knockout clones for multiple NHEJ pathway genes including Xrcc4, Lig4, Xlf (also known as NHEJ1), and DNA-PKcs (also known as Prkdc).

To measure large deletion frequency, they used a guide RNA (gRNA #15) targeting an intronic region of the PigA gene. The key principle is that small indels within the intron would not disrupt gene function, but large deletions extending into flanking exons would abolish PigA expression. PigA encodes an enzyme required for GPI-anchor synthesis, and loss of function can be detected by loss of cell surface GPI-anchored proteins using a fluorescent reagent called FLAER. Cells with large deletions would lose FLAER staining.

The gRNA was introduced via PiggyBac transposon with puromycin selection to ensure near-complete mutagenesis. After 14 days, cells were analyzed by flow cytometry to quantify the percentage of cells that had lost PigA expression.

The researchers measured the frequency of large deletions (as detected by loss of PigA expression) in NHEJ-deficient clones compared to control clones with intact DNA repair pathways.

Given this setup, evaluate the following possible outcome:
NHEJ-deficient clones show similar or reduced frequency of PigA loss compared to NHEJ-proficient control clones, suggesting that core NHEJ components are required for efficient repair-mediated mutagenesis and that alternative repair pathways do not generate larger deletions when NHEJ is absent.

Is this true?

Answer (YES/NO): NO